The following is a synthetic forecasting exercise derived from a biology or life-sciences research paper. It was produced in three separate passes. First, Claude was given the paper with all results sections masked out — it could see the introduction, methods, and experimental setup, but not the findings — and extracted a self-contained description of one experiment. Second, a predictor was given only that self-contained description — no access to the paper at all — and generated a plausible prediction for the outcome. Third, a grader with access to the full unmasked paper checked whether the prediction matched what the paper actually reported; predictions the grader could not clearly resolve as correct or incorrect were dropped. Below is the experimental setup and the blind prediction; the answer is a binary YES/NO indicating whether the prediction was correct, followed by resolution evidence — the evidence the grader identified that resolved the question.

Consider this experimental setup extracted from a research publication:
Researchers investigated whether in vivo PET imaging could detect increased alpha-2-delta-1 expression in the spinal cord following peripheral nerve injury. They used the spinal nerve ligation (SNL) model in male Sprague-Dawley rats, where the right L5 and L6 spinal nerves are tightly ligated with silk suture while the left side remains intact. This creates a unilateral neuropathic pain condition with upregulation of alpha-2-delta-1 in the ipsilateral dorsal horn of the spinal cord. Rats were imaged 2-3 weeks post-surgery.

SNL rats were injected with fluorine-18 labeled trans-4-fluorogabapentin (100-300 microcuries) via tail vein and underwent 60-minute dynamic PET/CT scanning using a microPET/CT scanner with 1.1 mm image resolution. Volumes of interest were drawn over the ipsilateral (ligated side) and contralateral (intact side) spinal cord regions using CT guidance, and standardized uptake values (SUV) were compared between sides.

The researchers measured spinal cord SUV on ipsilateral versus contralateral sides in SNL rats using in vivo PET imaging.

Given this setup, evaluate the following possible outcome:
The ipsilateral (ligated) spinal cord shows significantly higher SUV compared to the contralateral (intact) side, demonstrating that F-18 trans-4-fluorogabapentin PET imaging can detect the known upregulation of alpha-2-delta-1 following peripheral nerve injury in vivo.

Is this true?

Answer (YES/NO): NO